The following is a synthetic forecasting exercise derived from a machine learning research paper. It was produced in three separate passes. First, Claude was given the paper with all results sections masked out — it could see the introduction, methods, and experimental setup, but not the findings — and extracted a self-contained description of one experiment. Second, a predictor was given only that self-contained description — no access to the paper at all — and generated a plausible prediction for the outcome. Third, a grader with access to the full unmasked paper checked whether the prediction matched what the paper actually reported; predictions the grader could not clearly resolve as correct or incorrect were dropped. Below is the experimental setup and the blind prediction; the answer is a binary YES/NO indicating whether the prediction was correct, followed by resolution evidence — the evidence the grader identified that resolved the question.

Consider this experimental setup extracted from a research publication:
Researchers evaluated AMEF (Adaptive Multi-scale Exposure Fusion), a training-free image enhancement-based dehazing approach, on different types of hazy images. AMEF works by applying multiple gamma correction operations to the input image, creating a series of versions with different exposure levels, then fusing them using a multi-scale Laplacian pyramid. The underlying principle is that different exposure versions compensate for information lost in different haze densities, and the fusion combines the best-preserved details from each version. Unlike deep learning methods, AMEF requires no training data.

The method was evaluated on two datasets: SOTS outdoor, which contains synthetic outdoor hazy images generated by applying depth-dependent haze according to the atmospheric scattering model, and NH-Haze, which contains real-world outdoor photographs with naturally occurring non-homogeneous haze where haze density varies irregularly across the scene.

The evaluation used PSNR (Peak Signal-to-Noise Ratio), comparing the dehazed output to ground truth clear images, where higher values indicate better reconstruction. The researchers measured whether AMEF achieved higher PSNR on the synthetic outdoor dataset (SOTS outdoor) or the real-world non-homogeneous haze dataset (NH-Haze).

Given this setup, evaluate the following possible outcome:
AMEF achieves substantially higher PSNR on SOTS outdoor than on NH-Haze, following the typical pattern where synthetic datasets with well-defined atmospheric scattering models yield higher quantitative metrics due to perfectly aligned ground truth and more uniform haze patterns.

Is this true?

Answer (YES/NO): YES